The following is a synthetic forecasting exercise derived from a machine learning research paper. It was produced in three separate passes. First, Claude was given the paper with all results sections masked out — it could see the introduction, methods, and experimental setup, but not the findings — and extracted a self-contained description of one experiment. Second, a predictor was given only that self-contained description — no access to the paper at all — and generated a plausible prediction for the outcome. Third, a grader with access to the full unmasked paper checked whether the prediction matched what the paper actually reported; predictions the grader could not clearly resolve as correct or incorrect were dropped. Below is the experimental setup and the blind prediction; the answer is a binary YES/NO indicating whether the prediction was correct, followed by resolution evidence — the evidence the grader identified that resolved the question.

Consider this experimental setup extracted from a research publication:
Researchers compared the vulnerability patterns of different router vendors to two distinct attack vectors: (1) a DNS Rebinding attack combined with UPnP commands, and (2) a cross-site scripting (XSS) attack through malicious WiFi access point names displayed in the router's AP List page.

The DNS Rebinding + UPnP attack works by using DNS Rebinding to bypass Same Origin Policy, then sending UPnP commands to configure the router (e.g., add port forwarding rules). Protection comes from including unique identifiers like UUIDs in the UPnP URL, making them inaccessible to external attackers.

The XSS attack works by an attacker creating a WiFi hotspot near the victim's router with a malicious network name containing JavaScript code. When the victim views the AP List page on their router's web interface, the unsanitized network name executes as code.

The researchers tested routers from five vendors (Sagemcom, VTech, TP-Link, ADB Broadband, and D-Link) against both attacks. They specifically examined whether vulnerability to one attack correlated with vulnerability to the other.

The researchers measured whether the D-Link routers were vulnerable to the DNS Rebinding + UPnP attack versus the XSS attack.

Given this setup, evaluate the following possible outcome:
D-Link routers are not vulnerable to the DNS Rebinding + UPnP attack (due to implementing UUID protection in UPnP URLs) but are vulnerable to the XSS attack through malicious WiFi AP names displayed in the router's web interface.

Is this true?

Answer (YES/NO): YES